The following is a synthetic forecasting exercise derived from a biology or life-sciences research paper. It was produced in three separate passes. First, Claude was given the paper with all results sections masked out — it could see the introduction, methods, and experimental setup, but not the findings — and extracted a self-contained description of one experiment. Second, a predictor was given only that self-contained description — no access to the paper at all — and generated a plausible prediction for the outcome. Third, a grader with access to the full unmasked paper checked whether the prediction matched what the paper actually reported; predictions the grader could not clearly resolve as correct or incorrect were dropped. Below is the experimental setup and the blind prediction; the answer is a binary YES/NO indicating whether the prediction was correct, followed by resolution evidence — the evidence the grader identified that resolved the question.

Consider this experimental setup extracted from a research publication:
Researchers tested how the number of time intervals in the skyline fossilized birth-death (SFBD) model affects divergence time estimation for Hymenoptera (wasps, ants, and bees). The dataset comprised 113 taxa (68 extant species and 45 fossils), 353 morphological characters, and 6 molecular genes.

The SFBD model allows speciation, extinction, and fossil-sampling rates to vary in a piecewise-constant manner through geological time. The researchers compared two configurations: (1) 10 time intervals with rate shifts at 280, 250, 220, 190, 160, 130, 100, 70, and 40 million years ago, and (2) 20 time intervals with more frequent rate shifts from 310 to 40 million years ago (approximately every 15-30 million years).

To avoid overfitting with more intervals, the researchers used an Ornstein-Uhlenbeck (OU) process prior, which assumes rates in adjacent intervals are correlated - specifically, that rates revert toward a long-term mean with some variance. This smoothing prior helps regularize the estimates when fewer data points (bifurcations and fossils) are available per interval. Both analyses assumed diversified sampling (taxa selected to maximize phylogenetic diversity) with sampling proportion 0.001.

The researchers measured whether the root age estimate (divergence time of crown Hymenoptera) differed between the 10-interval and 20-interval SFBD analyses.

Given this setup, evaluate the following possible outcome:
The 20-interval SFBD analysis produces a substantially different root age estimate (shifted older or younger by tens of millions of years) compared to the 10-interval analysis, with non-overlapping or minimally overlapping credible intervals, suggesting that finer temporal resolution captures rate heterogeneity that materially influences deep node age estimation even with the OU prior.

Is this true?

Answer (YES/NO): NO